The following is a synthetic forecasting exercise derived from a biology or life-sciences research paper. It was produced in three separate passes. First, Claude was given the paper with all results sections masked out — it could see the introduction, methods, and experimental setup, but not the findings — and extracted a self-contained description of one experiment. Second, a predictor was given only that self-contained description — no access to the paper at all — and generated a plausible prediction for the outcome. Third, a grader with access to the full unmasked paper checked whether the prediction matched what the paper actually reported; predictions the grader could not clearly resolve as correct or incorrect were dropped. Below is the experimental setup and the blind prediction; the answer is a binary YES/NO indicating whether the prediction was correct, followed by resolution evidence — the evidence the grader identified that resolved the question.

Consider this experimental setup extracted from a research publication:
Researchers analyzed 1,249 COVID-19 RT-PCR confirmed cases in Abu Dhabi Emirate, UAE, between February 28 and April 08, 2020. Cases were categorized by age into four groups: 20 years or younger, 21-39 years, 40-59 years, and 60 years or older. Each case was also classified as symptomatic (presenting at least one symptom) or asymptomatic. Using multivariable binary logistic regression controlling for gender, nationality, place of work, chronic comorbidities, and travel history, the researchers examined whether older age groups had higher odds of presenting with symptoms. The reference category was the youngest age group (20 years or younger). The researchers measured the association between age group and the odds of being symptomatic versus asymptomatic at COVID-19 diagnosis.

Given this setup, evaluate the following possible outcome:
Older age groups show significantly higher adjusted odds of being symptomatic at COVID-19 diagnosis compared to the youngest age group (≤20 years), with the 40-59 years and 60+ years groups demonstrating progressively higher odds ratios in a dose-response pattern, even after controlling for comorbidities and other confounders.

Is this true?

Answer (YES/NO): NO